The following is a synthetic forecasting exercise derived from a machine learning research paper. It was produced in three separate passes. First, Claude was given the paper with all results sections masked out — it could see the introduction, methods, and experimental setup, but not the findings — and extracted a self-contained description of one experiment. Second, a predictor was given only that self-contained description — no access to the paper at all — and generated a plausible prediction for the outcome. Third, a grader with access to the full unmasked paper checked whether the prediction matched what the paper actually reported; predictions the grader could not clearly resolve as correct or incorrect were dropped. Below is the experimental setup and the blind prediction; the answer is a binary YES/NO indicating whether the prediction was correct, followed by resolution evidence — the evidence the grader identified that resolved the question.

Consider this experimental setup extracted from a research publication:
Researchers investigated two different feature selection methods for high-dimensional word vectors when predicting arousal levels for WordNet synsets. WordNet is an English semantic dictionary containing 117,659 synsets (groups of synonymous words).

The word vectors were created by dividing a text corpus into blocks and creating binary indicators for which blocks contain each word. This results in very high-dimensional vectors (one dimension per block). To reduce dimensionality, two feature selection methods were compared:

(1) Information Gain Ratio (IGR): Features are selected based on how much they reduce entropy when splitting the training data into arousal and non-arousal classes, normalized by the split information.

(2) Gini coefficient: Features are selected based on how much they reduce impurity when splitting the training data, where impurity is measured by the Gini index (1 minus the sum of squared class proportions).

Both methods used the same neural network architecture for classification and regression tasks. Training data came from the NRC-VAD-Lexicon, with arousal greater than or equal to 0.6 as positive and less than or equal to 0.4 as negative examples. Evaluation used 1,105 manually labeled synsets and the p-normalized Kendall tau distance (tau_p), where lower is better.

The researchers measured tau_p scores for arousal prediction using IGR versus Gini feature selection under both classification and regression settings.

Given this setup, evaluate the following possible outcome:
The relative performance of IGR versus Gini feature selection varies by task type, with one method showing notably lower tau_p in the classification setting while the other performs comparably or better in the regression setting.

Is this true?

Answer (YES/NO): NO